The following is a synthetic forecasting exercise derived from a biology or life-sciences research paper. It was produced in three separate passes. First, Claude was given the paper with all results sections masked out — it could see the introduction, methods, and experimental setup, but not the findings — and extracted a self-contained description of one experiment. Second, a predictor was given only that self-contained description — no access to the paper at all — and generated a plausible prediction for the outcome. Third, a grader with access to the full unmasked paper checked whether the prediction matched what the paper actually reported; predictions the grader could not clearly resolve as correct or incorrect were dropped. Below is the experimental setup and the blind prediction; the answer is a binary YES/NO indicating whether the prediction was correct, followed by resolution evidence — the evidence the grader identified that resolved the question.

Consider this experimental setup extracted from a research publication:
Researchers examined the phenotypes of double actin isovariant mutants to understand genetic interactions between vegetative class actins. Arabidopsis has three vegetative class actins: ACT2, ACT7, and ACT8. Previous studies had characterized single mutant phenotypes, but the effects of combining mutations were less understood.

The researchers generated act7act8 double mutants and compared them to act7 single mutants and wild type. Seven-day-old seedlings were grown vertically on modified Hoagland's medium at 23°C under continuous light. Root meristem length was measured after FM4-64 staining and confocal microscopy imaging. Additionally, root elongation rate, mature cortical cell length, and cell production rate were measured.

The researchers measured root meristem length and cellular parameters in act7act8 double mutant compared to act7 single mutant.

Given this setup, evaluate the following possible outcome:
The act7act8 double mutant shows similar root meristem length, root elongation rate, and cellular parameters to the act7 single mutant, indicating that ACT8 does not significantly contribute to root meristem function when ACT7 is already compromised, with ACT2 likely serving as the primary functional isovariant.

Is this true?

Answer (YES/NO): NO